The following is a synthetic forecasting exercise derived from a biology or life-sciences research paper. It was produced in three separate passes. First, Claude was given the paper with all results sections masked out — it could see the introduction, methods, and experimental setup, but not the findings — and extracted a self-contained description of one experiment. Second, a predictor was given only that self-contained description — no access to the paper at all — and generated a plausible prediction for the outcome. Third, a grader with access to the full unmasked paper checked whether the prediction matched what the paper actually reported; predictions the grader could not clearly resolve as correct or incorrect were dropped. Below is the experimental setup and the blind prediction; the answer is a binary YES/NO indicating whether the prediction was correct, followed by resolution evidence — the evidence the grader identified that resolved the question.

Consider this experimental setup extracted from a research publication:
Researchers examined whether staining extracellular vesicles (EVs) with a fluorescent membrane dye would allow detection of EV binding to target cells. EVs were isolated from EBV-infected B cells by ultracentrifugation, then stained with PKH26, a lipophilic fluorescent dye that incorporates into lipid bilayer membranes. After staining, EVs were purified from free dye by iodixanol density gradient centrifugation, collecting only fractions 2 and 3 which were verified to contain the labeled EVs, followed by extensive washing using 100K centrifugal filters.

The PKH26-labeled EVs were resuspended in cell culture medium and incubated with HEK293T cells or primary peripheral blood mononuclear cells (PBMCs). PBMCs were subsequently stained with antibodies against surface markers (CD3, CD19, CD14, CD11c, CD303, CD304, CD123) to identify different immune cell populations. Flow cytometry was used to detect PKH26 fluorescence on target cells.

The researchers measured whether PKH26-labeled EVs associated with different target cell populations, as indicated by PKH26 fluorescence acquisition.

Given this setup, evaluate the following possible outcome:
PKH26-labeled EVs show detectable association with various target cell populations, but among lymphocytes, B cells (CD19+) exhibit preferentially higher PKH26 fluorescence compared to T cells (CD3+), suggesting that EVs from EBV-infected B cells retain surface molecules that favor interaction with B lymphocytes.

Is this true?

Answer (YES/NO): YES